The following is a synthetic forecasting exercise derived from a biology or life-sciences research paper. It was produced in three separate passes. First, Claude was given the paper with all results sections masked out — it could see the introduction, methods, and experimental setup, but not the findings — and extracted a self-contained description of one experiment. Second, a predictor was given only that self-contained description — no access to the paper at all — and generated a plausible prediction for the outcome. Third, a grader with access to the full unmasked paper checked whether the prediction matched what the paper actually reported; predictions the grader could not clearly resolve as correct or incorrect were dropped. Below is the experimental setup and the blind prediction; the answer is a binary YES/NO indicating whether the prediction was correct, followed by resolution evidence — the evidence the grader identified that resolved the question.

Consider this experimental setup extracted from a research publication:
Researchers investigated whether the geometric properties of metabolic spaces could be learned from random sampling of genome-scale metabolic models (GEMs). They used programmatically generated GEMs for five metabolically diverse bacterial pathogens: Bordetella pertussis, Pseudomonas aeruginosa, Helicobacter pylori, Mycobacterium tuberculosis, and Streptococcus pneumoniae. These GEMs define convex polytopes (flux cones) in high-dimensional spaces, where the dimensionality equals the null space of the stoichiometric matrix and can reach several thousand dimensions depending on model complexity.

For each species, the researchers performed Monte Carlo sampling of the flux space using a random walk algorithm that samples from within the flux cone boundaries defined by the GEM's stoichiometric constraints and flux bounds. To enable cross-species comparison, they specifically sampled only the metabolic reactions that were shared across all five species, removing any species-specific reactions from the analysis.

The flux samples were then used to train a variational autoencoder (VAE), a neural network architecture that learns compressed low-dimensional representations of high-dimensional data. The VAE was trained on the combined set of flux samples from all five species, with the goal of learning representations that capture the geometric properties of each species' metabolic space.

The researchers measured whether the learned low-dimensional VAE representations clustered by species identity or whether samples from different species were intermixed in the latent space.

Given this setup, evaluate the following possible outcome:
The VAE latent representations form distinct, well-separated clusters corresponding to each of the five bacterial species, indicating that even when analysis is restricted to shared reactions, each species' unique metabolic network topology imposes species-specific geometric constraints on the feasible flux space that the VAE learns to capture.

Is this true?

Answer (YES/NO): YES